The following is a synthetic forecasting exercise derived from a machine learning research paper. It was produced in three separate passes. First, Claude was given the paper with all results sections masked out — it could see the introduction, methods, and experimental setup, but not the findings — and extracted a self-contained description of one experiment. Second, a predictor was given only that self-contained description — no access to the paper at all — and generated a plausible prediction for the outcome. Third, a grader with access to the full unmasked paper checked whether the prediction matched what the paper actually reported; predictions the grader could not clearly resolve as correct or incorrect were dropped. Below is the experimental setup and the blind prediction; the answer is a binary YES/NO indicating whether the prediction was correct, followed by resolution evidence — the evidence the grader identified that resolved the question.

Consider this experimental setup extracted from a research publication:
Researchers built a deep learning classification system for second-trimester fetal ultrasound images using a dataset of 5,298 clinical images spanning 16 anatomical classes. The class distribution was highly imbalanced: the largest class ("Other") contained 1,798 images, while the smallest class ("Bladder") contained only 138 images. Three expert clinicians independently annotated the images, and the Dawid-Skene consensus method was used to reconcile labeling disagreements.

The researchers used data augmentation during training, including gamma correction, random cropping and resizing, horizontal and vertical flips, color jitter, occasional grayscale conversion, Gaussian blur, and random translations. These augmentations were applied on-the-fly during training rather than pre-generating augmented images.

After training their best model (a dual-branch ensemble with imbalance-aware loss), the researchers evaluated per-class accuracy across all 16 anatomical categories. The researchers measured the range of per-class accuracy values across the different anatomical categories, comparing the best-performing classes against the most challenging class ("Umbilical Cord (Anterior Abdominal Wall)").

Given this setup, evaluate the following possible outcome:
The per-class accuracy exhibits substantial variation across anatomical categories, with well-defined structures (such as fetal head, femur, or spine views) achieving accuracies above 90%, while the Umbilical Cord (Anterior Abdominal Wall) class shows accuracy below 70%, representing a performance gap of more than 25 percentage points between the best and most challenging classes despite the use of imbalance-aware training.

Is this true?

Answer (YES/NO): NO